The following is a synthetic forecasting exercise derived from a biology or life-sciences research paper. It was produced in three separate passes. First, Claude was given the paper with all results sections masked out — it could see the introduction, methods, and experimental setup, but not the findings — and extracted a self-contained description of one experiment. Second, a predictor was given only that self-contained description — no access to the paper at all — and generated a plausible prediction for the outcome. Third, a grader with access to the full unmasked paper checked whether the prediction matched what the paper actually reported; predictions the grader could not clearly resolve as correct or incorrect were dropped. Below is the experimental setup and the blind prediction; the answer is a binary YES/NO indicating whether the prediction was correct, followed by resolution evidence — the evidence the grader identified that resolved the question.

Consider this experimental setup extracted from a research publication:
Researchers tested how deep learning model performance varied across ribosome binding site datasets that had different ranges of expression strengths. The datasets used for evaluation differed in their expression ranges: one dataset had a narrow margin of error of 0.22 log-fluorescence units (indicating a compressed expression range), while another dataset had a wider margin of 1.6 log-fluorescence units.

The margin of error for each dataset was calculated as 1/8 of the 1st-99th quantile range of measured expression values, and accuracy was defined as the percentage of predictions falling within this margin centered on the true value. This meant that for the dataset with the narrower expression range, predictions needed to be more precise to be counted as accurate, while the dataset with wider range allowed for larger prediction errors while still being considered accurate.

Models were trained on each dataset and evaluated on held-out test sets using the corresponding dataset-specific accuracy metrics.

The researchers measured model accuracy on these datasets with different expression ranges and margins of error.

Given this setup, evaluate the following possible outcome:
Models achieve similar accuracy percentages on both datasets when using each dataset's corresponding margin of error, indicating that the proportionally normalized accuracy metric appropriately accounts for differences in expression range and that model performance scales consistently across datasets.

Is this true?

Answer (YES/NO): NO